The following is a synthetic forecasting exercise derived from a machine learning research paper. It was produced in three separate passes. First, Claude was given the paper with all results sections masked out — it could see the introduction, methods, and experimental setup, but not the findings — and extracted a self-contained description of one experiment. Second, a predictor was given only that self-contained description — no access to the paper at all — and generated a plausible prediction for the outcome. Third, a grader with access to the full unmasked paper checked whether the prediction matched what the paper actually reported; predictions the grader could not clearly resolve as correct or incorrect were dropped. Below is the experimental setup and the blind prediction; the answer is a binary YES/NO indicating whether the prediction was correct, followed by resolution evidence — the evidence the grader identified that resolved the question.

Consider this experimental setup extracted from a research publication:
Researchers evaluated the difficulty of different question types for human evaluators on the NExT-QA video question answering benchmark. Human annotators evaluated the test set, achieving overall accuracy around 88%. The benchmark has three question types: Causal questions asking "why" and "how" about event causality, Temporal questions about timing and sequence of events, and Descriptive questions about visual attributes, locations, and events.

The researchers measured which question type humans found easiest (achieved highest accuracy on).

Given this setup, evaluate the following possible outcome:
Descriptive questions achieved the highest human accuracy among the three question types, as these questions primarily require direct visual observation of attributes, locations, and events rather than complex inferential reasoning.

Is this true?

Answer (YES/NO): YES